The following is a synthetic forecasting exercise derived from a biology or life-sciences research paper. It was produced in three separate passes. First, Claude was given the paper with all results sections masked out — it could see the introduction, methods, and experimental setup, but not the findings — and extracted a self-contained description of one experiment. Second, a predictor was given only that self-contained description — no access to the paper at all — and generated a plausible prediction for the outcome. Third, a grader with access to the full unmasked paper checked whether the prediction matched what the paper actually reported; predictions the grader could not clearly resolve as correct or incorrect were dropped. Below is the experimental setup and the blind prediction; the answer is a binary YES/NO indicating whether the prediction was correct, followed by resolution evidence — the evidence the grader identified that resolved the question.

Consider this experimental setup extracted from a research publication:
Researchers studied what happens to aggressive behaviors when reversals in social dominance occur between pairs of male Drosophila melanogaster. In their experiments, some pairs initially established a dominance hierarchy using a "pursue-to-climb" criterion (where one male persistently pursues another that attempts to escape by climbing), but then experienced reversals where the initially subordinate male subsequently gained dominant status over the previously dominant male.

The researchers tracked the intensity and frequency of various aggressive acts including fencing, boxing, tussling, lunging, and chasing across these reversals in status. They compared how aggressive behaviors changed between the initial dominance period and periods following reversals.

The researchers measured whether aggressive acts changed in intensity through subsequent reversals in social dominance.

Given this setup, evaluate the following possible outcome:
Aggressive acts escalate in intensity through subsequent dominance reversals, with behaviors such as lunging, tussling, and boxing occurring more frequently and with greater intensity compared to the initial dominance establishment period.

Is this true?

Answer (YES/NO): NO